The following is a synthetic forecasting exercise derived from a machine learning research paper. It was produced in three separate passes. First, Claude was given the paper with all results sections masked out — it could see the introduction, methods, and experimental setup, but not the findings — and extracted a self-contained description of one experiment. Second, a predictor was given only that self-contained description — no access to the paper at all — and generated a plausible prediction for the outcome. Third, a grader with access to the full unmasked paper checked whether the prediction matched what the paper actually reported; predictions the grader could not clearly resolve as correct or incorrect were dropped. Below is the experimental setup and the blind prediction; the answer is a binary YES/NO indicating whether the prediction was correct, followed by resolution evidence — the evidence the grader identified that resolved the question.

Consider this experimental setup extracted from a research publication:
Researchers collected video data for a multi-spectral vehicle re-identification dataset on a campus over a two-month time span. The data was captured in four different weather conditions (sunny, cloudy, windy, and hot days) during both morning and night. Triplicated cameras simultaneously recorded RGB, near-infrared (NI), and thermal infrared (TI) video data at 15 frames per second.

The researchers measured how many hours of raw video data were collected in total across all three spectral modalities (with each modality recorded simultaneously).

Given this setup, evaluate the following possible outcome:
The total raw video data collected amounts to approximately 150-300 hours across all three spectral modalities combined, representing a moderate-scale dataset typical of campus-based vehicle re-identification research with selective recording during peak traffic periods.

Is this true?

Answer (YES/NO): NO